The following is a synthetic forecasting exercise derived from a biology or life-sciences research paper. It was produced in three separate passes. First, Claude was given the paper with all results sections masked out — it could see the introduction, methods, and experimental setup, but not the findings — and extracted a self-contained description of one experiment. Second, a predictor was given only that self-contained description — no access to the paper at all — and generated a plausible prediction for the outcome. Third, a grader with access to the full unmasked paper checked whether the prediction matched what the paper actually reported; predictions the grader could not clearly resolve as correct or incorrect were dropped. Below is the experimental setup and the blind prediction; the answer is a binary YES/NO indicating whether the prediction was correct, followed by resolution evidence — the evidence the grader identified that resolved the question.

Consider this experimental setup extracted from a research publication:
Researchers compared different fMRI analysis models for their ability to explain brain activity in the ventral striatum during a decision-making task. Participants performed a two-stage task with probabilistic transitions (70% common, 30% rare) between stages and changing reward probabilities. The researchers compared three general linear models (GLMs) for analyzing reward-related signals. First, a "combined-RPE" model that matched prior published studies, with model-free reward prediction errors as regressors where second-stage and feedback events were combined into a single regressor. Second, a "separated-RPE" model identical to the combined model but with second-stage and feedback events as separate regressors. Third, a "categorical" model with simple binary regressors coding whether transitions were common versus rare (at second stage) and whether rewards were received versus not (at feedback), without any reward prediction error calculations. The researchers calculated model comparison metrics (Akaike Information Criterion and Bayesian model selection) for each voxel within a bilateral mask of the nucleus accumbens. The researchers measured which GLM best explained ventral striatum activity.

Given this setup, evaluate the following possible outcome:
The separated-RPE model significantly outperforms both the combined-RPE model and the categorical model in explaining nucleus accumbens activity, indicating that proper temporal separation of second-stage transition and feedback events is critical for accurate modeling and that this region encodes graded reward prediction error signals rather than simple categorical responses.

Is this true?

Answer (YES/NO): NO